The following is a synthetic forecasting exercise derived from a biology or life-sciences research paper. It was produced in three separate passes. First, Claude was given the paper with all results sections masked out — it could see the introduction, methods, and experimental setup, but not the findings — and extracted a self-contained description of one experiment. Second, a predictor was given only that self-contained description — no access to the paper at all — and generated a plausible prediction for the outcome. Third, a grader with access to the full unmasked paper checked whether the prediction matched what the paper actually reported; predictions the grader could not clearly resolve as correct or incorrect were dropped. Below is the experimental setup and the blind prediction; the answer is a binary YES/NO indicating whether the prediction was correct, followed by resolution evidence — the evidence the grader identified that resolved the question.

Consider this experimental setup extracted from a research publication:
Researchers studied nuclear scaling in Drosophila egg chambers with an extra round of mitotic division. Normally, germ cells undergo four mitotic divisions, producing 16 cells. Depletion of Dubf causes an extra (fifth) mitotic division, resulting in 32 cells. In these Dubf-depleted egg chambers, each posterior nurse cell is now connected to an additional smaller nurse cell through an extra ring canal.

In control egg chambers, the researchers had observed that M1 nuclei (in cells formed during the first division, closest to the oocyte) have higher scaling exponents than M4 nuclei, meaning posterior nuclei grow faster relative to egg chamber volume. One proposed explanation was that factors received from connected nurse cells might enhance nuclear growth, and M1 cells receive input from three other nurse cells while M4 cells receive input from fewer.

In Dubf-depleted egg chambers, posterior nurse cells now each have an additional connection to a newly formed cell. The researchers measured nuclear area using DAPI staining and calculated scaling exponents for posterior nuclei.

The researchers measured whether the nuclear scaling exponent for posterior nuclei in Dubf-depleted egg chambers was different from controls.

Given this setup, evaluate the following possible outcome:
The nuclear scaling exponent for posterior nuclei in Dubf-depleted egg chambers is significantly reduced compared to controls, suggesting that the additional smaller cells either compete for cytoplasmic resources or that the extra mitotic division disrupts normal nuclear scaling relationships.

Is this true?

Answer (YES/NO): NO